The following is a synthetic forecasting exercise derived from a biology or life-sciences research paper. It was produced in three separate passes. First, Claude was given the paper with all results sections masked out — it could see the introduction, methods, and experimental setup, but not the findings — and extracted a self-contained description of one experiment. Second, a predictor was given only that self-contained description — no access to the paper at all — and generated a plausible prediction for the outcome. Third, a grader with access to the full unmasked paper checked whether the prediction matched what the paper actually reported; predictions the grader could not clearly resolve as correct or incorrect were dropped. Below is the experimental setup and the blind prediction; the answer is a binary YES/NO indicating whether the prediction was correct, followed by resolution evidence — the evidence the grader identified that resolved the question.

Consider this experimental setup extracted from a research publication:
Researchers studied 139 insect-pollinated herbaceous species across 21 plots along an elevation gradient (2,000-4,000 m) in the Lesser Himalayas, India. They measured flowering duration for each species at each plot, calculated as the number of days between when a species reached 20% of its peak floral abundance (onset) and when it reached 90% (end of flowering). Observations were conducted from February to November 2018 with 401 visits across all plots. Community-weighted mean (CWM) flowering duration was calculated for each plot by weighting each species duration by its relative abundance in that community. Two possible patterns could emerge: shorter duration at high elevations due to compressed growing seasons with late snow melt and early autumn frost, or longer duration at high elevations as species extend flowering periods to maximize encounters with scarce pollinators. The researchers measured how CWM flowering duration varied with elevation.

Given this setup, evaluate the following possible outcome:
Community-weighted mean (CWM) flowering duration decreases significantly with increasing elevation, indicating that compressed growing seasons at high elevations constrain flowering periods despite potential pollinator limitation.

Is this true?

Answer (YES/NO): NO